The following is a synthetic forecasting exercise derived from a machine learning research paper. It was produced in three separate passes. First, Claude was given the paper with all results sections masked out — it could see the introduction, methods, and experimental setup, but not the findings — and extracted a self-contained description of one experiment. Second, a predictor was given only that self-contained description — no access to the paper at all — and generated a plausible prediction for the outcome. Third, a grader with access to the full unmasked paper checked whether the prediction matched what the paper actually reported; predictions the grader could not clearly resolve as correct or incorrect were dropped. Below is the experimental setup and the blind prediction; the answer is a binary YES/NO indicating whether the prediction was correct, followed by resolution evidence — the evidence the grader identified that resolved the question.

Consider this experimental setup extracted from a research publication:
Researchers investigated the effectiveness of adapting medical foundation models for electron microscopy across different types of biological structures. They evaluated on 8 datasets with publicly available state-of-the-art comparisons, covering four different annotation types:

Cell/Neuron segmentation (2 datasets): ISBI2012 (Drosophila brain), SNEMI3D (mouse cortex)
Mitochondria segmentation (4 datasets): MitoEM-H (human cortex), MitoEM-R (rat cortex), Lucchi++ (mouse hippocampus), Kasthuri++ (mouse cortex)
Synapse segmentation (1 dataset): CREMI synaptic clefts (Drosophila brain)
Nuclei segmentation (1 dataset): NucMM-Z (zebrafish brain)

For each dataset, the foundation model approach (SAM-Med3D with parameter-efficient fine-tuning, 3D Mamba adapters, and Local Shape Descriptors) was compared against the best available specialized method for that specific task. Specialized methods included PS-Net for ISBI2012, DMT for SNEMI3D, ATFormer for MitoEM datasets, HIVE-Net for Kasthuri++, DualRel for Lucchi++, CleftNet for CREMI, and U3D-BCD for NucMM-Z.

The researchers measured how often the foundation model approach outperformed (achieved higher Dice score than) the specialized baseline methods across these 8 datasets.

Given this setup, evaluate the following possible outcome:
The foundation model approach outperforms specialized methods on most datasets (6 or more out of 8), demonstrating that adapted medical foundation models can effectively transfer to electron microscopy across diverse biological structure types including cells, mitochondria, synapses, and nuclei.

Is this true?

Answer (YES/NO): NO